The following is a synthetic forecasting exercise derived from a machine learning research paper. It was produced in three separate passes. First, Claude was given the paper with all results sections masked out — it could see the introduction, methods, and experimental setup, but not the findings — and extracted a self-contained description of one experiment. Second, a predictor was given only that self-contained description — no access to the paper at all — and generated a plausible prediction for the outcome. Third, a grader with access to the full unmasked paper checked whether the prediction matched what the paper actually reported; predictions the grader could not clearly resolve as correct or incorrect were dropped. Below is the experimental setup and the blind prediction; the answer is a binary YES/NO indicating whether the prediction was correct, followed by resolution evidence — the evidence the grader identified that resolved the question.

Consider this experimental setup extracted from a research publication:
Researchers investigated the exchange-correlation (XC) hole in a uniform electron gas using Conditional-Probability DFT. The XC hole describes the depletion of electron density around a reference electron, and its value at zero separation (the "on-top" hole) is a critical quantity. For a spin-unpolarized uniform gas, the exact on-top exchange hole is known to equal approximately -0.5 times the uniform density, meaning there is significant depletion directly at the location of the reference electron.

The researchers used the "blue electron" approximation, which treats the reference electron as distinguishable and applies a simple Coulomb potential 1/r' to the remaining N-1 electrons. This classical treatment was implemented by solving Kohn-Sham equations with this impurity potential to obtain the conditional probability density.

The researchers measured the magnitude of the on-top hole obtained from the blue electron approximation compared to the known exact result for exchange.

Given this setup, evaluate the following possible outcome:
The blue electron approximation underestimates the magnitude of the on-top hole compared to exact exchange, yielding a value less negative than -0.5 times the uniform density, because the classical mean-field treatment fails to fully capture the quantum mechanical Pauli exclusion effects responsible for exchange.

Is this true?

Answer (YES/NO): YES